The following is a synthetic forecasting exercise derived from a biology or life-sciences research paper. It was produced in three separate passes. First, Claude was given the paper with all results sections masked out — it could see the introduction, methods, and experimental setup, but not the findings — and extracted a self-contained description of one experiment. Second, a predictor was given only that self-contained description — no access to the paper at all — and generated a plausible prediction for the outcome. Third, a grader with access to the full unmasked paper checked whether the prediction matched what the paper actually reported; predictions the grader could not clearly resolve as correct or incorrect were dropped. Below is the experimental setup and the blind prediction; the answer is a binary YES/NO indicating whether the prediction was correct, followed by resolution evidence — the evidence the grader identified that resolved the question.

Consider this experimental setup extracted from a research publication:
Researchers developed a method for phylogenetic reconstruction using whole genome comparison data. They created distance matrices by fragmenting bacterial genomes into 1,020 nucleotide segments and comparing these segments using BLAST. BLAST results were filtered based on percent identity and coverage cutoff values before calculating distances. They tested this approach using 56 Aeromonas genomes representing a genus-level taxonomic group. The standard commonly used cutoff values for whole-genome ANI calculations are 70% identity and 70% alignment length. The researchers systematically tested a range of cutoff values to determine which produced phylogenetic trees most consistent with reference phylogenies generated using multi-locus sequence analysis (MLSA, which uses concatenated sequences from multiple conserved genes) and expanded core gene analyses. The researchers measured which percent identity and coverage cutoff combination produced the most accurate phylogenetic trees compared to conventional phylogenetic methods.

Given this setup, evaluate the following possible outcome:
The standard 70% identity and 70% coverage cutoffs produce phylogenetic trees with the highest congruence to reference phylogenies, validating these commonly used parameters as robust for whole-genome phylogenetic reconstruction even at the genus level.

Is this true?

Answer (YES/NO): YES